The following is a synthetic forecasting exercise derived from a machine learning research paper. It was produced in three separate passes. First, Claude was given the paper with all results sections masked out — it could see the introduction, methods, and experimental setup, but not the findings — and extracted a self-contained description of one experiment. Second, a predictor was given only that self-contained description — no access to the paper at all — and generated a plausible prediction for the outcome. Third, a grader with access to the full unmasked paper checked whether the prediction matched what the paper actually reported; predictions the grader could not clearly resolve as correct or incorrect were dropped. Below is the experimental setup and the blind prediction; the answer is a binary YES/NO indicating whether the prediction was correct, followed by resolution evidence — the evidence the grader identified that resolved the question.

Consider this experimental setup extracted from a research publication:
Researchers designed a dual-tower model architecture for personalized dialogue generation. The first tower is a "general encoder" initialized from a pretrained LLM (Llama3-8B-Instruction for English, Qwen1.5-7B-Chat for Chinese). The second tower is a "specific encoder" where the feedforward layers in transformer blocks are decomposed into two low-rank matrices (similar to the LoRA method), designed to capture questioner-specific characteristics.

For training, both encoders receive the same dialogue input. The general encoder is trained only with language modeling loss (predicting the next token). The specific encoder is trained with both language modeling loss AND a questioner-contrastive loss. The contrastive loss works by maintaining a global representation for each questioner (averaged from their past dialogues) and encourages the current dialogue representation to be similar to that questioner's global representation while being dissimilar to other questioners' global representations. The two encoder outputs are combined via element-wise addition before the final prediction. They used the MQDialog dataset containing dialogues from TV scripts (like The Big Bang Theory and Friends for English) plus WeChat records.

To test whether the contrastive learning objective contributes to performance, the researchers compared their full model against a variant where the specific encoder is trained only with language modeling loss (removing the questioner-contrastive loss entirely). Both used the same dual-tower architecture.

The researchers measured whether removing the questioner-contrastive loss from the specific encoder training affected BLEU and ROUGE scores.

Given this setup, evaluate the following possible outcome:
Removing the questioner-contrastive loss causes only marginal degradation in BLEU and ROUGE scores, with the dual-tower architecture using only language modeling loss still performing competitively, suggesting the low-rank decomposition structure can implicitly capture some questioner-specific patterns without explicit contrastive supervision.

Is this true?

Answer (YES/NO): NO